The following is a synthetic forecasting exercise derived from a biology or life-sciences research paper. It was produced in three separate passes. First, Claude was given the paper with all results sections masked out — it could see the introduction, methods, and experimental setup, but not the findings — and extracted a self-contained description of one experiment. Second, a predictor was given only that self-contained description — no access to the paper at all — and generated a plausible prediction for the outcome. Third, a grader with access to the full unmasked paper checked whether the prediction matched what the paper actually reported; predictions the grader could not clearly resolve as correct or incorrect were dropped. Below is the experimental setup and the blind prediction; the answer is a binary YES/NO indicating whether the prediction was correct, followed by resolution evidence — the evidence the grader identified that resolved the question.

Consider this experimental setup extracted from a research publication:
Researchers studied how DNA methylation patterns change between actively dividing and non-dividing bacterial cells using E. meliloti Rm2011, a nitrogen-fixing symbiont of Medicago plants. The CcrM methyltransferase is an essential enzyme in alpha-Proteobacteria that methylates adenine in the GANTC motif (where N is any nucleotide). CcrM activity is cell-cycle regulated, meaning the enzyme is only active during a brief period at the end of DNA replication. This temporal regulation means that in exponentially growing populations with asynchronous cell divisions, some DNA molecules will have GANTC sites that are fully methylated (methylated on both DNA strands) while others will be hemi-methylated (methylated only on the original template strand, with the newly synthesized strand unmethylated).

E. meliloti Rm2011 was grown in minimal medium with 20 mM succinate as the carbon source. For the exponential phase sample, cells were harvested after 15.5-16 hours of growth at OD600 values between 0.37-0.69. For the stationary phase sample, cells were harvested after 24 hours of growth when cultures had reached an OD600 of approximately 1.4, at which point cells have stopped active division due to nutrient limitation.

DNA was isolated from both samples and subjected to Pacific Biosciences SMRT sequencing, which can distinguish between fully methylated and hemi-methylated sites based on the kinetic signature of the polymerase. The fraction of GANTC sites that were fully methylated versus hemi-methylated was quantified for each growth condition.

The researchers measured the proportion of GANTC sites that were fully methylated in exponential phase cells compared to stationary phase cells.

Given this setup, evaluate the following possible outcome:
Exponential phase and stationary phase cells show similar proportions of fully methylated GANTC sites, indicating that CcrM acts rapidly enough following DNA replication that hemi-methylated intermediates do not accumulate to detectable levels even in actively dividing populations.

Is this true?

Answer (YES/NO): NO